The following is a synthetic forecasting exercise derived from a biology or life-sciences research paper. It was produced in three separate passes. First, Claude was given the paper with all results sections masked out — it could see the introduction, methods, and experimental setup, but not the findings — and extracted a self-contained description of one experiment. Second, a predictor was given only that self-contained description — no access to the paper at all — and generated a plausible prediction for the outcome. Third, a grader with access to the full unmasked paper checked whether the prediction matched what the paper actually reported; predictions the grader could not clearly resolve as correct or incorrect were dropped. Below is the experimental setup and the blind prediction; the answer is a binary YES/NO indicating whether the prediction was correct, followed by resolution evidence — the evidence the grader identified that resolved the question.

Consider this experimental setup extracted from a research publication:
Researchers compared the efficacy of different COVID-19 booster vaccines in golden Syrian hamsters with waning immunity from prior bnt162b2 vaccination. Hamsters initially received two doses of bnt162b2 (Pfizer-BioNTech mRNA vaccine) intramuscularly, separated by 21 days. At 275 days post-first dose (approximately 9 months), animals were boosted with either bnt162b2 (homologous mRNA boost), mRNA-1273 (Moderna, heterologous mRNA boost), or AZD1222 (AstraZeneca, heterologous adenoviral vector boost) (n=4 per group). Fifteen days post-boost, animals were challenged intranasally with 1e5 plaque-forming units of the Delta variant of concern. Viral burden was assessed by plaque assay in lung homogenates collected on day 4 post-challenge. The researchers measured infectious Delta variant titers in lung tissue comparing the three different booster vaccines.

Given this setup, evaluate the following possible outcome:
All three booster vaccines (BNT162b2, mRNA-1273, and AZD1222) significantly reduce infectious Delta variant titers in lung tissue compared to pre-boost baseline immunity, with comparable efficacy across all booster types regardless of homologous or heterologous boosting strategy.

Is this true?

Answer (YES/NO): YES